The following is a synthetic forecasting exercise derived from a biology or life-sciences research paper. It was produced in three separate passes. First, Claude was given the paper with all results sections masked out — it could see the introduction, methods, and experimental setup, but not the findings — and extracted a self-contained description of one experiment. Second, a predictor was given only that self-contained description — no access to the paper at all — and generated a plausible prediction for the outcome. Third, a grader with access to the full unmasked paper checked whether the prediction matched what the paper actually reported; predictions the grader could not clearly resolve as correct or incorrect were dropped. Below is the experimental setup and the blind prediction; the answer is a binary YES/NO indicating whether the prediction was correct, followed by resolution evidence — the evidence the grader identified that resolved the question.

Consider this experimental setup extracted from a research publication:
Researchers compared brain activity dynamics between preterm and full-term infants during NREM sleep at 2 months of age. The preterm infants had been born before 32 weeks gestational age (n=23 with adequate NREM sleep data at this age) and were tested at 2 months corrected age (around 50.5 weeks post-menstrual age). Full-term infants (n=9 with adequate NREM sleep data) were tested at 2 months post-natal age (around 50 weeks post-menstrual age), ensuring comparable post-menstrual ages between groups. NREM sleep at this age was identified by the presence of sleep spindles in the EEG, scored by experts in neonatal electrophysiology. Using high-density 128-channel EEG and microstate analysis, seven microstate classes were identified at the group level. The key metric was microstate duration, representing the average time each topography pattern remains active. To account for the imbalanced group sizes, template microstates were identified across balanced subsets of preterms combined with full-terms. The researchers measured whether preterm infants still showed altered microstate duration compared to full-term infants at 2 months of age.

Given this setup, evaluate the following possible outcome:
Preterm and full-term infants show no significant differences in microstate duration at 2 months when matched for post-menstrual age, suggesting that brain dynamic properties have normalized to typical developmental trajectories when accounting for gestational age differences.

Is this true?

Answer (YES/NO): NO